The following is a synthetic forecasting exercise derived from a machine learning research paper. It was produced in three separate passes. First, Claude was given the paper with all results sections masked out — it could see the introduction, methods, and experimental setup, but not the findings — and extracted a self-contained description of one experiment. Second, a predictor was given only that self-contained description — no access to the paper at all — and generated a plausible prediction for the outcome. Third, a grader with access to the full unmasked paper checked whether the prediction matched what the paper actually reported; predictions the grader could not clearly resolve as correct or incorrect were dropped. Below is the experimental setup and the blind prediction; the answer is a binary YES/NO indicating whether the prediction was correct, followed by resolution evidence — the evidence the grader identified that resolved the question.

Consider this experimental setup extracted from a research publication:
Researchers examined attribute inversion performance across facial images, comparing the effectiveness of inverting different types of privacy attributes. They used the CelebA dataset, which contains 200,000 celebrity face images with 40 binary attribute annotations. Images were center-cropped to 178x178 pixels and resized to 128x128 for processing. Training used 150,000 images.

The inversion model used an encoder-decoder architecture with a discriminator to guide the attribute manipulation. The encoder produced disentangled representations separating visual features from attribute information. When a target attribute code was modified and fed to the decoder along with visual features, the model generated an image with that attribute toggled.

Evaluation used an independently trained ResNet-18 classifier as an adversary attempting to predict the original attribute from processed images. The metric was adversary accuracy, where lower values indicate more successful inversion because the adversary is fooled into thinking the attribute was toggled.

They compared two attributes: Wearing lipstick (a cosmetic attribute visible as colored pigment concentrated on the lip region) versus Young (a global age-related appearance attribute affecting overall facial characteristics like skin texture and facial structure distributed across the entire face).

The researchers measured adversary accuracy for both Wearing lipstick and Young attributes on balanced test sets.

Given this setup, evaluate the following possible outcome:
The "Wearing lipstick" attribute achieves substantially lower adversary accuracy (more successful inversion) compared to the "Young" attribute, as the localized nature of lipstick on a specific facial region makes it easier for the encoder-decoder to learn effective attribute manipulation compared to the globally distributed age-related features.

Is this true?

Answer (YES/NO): YES